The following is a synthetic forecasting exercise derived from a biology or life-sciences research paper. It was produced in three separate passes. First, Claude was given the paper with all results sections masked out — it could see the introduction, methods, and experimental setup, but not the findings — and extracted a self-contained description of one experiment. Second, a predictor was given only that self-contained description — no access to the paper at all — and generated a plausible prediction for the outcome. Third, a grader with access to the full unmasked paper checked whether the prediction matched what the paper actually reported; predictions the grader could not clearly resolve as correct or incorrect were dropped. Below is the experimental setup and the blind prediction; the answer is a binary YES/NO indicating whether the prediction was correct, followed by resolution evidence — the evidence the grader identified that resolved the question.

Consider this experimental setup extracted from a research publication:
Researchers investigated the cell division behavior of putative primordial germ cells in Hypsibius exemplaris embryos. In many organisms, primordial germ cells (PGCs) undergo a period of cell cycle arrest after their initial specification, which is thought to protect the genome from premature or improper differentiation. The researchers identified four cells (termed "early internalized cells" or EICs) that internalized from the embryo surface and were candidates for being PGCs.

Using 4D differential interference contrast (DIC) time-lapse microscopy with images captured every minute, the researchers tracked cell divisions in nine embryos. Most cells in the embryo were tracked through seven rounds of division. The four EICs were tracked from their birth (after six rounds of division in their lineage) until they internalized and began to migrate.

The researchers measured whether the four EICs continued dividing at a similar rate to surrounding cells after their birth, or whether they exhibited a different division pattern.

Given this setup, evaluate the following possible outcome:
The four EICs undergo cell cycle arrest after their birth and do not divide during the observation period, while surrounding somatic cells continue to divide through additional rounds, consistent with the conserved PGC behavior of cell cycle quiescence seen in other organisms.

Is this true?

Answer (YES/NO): YES